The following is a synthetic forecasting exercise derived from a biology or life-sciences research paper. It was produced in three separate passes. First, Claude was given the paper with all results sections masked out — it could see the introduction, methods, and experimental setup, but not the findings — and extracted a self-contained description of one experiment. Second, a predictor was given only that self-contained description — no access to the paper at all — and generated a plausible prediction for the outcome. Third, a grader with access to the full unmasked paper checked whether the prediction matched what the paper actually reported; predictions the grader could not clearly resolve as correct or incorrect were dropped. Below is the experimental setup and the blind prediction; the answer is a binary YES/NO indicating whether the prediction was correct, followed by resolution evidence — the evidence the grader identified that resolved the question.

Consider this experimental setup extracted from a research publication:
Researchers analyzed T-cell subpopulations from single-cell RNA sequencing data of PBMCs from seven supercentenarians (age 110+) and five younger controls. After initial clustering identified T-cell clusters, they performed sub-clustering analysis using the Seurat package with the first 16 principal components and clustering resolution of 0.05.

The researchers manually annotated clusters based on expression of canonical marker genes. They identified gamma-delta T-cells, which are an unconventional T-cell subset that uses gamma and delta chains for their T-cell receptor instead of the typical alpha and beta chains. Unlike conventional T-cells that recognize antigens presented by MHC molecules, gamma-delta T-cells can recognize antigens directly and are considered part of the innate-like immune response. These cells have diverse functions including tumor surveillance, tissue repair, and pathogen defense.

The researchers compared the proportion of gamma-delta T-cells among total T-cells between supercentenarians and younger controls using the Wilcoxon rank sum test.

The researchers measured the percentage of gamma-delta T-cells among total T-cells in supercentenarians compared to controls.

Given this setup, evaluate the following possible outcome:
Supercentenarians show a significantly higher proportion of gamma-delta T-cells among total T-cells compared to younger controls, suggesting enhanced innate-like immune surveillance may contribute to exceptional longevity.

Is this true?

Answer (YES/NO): NO